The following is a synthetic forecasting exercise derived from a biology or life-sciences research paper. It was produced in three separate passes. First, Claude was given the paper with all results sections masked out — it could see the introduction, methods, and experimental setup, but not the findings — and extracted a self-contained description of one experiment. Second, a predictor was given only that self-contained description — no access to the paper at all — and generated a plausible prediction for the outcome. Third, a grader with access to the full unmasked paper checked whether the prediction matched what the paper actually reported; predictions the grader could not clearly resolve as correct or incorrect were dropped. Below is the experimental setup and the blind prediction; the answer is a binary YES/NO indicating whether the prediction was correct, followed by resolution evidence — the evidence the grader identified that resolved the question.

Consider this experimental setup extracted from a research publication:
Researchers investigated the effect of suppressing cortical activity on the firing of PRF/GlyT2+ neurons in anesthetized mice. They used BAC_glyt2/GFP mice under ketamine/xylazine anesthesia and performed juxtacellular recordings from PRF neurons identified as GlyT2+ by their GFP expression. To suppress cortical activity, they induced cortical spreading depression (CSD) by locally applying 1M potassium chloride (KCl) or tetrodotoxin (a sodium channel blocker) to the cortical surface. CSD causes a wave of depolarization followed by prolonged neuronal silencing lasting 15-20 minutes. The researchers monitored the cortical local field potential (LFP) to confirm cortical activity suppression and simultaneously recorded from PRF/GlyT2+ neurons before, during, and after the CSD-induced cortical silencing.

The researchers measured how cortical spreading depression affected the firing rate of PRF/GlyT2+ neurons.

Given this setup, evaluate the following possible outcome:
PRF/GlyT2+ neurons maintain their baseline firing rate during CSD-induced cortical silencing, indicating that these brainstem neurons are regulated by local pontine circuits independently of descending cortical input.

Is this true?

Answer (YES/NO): NO